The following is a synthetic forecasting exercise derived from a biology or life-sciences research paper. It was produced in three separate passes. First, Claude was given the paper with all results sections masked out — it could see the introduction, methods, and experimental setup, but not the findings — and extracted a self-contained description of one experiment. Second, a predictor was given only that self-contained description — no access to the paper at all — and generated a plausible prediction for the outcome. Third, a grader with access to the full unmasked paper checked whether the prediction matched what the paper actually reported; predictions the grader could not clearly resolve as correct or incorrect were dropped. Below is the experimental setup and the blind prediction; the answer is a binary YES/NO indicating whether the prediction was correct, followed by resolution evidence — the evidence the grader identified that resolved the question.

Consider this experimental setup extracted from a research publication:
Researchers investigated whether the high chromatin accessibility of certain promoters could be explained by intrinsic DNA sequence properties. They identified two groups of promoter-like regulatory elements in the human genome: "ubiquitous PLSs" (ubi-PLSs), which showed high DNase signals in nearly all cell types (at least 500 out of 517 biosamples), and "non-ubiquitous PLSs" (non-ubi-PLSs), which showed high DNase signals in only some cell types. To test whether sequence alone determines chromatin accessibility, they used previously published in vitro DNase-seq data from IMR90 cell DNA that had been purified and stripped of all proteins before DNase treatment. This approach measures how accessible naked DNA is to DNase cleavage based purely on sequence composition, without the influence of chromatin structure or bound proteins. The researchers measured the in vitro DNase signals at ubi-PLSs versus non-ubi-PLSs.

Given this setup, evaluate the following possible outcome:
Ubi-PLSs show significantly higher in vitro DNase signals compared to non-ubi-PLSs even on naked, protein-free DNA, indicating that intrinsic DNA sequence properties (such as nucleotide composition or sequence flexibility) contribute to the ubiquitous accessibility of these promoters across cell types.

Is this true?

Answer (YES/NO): NO